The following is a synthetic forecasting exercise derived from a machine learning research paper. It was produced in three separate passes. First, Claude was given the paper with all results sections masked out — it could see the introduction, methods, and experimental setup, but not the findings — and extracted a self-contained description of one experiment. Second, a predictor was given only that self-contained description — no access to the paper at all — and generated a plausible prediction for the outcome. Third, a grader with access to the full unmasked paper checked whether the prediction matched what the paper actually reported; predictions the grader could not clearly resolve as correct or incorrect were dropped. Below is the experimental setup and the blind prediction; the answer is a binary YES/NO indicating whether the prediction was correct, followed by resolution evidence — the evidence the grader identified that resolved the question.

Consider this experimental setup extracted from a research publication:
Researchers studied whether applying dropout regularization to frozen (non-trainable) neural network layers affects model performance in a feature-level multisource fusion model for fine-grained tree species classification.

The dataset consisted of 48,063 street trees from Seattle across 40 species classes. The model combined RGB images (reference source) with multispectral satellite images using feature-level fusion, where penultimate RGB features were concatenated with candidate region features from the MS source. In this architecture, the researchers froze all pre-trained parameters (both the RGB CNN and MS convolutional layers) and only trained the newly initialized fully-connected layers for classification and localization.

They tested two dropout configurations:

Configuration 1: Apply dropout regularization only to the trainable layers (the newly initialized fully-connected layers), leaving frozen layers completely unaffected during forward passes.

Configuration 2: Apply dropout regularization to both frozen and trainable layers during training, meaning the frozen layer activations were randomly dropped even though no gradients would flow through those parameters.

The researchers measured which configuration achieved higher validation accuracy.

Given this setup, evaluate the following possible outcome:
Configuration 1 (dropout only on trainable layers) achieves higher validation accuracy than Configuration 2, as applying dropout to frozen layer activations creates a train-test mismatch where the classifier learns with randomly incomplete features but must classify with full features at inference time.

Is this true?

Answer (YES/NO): NO